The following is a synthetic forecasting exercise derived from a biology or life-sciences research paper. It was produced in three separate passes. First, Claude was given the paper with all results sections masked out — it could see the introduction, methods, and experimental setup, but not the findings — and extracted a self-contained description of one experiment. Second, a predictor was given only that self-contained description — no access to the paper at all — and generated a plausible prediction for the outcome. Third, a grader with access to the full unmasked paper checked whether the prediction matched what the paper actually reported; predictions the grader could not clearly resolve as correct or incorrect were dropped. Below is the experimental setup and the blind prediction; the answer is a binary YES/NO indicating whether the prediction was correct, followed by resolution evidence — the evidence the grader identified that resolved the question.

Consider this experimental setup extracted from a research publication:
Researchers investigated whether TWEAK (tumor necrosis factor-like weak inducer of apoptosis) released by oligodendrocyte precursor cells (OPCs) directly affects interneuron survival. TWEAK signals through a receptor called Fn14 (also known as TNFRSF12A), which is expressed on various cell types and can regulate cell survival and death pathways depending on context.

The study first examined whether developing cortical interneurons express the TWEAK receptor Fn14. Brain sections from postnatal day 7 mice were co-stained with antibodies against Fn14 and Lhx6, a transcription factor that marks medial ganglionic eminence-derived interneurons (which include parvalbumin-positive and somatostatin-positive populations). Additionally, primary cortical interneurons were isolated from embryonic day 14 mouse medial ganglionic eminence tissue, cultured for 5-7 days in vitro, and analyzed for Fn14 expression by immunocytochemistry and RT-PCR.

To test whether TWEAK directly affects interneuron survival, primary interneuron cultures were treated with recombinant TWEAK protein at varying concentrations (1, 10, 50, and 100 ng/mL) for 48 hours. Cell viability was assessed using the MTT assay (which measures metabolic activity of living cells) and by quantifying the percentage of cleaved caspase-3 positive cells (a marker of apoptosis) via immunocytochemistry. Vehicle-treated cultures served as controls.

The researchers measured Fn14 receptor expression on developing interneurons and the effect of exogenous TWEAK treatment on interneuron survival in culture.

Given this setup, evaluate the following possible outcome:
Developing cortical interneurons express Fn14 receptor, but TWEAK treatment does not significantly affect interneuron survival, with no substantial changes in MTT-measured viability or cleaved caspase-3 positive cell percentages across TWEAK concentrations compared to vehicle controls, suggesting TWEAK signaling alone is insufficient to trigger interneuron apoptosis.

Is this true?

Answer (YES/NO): NO